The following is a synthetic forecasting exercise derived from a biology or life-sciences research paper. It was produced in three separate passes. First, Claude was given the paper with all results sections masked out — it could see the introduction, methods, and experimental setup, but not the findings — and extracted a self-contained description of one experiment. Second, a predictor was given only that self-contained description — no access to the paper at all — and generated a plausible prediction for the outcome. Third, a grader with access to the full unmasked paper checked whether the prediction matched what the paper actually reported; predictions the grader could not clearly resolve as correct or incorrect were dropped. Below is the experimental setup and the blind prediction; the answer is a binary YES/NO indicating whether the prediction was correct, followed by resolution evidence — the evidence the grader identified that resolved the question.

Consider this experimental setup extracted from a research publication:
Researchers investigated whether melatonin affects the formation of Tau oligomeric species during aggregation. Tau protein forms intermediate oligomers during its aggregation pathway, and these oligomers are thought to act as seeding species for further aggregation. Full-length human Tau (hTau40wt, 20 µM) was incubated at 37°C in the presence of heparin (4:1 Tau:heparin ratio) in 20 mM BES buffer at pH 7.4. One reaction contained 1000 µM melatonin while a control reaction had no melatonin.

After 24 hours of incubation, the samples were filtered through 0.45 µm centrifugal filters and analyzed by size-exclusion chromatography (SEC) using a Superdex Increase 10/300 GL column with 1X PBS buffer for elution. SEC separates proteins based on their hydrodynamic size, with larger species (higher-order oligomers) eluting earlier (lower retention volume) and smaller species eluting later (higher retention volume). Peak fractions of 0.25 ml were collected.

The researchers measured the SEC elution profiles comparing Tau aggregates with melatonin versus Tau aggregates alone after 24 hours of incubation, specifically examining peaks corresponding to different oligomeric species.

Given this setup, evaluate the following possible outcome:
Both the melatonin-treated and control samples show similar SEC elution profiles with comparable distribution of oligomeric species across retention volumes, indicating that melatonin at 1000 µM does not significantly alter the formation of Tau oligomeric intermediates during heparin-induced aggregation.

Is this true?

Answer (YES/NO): NO